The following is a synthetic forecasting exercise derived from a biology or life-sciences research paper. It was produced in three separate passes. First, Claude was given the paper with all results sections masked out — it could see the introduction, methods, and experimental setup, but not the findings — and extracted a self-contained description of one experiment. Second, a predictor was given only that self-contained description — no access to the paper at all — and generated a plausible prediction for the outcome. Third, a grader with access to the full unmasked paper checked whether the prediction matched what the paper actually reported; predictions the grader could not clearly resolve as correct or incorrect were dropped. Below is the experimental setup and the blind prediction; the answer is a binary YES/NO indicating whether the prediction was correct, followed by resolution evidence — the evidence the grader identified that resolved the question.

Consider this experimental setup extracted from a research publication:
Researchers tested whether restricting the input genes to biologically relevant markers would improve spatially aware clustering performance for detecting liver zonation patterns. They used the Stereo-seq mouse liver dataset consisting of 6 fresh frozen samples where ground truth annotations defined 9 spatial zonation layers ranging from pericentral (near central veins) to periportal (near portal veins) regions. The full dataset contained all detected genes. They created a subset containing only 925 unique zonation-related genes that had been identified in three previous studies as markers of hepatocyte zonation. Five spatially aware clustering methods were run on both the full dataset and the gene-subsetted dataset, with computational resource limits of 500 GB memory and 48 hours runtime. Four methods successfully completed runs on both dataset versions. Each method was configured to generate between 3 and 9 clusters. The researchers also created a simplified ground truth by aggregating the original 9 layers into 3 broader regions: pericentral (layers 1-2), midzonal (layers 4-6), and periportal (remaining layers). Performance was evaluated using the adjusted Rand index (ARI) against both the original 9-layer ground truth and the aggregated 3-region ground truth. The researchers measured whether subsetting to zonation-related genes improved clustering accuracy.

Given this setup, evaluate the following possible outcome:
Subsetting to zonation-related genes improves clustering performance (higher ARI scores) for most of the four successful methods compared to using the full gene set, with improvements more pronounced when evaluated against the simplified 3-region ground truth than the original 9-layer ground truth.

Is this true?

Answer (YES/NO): NO